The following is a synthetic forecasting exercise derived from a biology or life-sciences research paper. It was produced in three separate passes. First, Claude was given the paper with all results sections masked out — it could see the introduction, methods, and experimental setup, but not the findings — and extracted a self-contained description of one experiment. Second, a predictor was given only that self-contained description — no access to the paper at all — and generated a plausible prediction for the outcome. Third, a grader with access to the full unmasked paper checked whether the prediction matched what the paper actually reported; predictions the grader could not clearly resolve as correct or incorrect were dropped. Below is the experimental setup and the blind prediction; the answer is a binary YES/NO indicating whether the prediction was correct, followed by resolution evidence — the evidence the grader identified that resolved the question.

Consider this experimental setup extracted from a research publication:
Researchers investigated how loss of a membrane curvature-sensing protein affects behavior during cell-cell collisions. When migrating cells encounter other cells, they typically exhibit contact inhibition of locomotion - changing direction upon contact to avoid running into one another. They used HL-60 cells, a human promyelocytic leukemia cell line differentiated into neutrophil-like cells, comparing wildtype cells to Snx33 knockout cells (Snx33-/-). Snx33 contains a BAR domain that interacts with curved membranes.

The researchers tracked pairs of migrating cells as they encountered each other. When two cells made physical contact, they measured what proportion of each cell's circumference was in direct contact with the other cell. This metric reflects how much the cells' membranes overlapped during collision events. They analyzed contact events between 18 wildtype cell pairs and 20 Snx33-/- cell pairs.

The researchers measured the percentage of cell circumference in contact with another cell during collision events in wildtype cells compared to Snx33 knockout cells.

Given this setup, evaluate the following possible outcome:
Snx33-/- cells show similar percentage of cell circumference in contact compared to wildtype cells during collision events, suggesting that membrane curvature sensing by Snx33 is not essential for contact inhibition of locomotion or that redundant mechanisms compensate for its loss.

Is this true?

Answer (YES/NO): NO